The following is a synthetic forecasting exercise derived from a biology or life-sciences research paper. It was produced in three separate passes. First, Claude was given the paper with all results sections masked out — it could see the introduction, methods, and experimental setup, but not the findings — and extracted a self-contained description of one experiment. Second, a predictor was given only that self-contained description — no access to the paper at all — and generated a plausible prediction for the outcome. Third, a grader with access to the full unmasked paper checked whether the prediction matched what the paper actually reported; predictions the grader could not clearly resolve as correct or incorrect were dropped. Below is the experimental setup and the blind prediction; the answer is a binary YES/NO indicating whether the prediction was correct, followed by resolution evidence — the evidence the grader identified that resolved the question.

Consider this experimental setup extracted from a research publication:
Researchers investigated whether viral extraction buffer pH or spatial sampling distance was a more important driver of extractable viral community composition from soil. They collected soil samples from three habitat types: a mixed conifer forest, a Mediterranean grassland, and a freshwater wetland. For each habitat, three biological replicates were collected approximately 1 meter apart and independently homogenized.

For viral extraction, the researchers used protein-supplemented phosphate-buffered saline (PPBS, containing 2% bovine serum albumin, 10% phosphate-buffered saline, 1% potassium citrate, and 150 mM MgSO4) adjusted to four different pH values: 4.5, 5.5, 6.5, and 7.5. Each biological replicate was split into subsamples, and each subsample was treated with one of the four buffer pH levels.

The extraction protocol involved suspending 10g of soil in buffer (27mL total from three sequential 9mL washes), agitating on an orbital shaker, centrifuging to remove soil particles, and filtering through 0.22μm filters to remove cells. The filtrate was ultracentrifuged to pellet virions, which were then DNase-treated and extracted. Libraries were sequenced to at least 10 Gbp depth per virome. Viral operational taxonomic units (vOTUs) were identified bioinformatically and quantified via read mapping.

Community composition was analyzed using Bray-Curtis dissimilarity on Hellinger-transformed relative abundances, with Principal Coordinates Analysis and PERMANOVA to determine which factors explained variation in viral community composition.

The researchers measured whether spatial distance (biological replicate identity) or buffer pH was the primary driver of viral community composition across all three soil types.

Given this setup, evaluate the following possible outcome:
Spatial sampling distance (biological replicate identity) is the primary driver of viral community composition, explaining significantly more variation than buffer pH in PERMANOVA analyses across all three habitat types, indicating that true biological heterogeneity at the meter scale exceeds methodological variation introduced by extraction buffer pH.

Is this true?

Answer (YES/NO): YES